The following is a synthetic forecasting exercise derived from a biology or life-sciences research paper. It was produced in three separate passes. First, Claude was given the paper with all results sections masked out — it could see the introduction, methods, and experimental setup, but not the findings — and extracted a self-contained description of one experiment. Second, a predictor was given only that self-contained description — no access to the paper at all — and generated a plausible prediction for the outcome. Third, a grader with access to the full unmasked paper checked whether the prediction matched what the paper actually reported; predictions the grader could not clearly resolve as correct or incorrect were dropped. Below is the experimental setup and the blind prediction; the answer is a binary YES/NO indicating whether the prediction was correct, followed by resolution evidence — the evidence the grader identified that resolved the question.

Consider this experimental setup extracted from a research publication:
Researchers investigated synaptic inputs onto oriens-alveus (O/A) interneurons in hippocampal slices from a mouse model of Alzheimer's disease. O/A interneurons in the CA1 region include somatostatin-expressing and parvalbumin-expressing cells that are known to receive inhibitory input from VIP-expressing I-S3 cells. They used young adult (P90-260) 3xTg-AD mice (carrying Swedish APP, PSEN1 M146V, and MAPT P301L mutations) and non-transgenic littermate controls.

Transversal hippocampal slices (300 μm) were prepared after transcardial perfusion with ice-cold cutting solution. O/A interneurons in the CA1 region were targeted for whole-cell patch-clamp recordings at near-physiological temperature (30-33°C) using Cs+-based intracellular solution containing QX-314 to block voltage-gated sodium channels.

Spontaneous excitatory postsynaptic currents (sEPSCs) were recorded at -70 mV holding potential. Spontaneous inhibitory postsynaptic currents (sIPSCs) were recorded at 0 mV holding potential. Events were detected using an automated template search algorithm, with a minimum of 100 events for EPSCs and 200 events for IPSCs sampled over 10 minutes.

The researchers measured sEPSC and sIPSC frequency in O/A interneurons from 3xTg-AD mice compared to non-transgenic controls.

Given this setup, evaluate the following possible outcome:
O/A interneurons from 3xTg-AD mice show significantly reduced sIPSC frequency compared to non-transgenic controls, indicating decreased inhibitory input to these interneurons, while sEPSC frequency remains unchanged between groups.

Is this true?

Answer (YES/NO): YES